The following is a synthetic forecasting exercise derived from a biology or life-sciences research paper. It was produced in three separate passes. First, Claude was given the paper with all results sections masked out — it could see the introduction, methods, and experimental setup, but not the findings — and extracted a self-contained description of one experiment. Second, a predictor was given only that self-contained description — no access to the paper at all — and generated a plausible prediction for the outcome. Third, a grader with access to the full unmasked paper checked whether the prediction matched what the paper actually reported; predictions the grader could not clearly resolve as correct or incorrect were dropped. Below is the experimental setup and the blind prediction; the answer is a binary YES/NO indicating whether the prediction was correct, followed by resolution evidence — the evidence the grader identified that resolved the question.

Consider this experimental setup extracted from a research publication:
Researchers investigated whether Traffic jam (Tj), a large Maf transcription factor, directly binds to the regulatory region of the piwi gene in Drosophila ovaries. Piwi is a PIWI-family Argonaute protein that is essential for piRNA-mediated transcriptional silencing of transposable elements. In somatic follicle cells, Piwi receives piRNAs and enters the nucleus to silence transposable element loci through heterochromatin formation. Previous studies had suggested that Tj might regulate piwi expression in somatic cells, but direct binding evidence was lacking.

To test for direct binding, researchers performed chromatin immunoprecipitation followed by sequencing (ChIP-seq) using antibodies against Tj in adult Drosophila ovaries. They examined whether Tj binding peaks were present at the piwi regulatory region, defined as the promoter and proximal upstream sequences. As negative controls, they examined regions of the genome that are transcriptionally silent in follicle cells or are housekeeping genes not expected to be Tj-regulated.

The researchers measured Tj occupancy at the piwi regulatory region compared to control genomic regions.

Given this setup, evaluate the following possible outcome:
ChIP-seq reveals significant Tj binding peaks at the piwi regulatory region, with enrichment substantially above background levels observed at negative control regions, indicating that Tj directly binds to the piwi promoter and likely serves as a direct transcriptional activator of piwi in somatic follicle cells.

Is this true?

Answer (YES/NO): YES